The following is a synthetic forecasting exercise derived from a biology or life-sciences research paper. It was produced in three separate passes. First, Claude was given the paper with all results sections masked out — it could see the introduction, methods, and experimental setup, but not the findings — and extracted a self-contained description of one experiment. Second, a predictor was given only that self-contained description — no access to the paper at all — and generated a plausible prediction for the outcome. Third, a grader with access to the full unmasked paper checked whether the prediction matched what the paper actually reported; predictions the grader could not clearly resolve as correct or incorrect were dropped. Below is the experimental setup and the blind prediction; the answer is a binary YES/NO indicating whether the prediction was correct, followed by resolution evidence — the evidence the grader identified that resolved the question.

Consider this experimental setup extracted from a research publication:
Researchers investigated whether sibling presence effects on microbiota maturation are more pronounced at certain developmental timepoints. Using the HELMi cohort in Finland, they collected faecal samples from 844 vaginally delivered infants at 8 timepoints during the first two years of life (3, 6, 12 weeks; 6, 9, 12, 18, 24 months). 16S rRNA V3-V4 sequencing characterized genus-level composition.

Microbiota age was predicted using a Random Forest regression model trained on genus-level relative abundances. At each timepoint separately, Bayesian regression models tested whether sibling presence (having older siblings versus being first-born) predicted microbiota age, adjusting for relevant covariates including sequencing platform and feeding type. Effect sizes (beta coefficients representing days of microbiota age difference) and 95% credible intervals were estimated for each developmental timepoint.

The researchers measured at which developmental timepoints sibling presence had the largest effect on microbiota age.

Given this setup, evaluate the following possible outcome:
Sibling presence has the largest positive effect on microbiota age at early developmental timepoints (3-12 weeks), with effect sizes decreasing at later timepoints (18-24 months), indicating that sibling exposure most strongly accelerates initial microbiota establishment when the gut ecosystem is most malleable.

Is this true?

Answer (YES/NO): NO